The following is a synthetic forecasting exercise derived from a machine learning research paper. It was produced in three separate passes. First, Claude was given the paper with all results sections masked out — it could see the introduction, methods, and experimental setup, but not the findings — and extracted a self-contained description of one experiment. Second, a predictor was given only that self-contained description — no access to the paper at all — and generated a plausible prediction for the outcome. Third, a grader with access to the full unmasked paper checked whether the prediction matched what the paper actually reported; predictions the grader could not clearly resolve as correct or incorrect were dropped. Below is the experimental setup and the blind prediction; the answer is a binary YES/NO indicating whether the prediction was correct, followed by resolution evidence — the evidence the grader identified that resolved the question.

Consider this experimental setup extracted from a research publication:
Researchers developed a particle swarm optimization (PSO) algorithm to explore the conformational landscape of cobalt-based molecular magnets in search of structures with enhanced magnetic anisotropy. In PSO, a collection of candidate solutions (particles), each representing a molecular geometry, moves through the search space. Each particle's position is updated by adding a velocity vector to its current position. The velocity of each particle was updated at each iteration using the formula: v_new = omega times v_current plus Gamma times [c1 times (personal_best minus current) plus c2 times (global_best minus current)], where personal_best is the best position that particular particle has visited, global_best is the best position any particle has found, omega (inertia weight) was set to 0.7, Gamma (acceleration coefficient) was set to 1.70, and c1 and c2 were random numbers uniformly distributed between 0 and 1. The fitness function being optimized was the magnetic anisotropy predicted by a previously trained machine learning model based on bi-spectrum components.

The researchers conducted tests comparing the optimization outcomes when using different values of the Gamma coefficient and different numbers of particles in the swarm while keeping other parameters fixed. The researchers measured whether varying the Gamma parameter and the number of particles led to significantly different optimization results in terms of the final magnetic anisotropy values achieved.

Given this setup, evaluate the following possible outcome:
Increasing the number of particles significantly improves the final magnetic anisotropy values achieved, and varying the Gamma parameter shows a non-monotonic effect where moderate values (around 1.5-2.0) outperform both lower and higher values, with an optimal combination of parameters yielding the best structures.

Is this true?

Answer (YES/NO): NO